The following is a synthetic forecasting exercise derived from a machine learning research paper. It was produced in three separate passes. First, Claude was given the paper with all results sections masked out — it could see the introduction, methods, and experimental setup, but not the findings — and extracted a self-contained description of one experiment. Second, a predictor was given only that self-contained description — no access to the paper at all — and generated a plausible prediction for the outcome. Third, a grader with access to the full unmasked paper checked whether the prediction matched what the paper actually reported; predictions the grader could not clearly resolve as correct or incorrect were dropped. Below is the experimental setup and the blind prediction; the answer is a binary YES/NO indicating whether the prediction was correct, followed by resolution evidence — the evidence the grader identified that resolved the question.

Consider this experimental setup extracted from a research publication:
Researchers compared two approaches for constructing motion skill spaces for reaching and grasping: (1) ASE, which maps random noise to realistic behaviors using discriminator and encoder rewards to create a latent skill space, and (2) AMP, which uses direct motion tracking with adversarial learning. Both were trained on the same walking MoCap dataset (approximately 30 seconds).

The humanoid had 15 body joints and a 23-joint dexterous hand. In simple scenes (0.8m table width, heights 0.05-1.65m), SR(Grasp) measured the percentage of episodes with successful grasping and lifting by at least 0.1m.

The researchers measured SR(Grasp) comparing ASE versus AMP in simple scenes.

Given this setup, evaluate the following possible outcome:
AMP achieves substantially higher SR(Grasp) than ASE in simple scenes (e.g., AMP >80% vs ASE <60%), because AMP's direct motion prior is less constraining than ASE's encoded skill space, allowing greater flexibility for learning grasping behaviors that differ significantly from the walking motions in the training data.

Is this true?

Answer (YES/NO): YES